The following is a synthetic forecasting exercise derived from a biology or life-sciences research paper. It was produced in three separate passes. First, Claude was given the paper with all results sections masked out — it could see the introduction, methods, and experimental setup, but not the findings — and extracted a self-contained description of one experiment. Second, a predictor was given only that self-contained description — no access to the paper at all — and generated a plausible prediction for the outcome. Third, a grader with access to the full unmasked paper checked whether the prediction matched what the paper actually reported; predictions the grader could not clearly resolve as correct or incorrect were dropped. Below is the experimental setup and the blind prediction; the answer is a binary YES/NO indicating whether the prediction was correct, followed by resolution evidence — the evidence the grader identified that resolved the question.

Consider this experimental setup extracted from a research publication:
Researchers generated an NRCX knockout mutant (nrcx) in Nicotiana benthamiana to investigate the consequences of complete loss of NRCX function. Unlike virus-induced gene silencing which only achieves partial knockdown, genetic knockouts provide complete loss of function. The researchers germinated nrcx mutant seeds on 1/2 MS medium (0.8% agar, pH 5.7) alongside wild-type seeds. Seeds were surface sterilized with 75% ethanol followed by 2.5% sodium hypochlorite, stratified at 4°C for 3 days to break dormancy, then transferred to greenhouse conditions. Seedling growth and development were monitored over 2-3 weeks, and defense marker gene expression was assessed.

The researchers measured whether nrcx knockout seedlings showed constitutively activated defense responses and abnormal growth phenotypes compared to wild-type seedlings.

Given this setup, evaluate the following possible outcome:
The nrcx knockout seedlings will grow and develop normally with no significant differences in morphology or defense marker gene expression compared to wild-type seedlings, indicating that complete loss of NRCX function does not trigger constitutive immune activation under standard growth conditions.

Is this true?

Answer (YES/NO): NO